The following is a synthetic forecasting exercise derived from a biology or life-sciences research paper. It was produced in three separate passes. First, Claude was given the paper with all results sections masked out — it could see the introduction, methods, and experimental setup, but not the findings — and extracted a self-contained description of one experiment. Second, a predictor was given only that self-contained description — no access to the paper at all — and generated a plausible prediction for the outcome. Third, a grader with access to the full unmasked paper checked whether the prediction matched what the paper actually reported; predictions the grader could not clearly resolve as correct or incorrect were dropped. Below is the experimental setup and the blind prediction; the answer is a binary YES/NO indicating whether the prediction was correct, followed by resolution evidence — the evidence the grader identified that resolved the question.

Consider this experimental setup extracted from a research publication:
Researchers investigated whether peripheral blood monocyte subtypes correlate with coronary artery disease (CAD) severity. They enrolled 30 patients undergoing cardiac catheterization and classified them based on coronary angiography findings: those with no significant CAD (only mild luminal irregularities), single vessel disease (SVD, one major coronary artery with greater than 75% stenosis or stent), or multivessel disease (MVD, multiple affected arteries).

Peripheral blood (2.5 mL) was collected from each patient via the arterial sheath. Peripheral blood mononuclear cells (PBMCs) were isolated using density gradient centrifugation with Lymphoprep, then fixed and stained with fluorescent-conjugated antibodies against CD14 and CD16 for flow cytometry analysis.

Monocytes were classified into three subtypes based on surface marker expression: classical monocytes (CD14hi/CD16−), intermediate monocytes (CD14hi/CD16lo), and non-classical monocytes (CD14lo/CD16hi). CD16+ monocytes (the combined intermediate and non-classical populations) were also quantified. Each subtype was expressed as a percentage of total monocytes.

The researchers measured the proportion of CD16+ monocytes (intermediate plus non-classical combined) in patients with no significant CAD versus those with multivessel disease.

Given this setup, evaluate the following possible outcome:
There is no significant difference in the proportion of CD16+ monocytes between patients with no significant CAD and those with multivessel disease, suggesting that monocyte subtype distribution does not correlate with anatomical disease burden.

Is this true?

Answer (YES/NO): NO